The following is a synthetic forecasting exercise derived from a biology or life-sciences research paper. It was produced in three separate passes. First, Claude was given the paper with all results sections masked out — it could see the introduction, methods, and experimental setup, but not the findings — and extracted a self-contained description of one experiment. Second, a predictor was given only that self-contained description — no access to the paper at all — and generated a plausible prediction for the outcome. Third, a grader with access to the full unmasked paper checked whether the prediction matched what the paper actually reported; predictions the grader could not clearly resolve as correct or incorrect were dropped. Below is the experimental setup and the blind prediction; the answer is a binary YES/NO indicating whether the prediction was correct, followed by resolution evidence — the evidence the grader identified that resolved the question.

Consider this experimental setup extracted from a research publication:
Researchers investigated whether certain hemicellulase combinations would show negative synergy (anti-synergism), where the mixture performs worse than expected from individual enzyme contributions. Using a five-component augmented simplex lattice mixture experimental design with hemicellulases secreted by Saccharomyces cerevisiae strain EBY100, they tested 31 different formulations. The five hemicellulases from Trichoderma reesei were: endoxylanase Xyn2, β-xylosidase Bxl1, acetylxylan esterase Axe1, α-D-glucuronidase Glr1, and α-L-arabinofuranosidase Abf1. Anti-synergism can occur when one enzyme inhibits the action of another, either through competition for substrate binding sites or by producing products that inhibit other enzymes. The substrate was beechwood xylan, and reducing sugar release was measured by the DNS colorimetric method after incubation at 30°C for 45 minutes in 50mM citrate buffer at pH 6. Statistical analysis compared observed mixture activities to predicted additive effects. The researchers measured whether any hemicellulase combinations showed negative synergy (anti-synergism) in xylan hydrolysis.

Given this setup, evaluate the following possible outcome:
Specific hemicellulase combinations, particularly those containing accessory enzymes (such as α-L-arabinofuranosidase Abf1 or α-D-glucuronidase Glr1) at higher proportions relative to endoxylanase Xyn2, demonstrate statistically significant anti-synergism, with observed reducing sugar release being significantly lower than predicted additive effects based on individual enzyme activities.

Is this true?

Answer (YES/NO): NO